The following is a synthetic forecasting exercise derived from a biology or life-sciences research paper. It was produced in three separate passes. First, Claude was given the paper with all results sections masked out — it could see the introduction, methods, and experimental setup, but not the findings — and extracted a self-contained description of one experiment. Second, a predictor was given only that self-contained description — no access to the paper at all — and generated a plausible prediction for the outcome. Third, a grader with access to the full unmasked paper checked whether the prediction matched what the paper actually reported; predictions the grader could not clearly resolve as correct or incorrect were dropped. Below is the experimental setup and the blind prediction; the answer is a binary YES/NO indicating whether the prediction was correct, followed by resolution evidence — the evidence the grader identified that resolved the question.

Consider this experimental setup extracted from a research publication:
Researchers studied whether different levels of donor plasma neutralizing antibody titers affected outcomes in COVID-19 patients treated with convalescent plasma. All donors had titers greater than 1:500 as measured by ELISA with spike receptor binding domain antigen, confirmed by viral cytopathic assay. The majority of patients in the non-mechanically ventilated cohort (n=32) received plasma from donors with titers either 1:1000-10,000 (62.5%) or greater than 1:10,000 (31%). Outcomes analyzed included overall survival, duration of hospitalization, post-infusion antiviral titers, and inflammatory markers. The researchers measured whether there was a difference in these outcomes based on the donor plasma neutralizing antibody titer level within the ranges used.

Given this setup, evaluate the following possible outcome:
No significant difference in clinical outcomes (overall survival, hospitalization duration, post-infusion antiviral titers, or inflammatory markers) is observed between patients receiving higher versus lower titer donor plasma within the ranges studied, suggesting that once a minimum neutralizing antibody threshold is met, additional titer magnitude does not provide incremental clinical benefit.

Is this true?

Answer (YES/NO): YES